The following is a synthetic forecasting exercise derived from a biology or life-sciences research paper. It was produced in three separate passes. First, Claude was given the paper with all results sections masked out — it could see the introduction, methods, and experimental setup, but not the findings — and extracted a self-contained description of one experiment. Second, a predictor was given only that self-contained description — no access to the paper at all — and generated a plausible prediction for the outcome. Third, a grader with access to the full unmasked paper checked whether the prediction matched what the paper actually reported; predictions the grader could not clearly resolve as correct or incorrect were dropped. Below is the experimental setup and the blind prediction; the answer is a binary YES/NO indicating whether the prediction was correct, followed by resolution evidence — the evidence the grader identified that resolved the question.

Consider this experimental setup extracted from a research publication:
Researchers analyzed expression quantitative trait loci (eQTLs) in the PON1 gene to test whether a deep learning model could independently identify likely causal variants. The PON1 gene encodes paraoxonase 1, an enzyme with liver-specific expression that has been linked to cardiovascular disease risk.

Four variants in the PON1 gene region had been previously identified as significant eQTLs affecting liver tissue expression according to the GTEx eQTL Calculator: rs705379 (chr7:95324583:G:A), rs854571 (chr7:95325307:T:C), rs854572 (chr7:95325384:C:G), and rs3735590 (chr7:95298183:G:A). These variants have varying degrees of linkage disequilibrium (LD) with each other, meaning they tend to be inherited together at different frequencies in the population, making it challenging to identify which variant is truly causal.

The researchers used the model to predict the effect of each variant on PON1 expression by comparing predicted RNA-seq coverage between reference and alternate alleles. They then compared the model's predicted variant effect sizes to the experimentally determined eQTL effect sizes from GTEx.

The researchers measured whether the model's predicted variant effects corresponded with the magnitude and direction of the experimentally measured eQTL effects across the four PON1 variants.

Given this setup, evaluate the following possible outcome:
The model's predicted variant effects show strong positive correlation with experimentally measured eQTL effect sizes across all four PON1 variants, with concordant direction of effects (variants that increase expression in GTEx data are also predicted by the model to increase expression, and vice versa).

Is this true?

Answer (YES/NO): NO